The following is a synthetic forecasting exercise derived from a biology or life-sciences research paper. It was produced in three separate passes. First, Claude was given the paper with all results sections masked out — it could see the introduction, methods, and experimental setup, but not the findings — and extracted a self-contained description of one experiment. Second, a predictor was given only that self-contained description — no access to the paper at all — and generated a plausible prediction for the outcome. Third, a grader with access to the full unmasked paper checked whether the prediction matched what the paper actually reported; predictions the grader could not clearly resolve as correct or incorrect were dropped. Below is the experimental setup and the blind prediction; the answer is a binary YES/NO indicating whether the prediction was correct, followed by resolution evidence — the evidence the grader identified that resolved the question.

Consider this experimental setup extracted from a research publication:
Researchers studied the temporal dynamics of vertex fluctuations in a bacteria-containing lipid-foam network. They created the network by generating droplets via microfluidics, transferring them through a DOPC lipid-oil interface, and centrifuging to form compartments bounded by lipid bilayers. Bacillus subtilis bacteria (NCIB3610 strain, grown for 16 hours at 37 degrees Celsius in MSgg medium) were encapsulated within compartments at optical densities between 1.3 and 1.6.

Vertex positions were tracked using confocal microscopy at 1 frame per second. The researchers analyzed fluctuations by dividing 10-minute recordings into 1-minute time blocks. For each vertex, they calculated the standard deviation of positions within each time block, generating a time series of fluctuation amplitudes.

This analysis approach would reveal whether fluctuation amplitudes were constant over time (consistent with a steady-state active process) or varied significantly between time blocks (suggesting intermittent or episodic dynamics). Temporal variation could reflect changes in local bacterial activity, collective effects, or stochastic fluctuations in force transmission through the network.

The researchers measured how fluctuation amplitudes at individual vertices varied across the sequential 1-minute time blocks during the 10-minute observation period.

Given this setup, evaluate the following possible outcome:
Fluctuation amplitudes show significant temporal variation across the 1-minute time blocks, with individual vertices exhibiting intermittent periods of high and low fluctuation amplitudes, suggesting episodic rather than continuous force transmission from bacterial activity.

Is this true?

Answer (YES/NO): YES